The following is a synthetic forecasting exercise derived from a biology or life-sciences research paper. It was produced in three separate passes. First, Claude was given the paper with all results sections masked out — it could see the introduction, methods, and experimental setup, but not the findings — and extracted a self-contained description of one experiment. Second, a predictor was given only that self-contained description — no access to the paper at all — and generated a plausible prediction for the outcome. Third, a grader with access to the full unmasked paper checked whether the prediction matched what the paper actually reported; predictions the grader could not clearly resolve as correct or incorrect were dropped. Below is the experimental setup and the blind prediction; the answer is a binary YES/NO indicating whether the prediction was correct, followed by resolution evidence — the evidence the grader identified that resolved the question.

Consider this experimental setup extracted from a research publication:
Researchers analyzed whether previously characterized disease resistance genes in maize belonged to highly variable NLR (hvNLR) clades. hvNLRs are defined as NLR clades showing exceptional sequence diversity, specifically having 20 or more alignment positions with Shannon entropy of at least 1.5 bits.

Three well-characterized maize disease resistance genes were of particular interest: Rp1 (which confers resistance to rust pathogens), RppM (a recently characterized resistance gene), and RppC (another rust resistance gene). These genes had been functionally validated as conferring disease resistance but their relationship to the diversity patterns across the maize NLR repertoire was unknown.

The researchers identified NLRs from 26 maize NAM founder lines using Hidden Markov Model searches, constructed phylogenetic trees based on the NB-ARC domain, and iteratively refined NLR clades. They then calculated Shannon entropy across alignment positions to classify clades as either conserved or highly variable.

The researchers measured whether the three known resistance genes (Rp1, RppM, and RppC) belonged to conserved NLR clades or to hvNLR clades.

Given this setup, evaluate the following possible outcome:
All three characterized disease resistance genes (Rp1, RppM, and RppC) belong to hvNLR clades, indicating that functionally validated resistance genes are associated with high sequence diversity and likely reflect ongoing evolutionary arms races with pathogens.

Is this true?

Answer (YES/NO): YES